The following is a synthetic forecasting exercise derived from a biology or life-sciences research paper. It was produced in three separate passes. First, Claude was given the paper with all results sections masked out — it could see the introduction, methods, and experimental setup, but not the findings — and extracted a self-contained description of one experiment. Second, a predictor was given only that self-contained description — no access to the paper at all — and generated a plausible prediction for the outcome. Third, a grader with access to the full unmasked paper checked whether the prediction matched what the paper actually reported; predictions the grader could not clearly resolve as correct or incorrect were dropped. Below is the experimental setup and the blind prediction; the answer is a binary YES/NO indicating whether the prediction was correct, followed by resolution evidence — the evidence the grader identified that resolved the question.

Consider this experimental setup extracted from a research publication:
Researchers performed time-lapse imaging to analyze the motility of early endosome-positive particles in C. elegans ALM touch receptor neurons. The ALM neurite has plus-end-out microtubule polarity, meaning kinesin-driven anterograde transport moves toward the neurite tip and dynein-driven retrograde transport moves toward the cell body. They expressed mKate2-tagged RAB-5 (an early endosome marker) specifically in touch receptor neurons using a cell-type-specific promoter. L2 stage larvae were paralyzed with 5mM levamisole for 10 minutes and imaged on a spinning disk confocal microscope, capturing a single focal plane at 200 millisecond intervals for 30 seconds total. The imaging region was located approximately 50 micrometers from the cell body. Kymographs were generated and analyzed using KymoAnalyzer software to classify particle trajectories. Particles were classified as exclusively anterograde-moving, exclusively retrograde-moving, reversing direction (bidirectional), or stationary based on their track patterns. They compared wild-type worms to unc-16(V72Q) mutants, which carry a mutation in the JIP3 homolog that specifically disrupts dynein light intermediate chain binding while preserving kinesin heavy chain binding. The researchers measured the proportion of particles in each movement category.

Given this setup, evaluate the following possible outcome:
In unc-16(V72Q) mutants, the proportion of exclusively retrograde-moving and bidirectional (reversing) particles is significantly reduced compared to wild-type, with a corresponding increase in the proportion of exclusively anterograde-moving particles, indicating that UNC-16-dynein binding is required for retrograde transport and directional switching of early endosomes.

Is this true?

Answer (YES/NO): NO